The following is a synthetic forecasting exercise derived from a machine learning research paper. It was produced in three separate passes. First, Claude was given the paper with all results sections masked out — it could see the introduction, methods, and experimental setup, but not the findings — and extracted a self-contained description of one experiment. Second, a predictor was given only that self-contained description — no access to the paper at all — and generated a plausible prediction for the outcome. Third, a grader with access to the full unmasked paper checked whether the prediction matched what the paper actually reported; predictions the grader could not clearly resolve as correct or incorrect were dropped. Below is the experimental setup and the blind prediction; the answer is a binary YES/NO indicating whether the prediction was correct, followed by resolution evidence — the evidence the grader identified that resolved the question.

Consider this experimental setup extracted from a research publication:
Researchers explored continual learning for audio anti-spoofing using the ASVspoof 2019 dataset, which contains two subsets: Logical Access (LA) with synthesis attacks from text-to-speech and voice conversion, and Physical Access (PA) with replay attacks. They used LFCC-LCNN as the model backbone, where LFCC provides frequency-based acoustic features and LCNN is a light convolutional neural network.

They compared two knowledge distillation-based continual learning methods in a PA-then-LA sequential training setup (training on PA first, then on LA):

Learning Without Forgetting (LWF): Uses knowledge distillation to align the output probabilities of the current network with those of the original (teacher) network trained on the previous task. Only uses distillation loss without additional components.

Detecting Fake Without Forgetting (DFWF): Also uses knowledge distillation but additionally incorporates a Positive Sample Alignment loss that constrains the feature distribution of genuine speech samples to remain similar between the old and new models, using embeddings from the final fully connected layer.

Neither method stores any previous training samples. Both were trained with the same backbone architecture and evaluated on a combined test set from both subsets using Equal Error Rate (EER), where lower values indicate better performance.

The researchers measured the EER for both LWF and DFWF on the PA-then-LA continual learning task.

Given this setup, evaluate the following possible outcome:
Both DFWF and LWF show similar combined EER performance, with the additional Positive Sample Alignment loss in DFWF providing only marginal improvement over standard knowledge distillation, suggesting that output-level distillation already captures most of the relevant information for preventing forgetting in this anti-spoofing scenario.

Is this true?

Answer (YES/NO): NO